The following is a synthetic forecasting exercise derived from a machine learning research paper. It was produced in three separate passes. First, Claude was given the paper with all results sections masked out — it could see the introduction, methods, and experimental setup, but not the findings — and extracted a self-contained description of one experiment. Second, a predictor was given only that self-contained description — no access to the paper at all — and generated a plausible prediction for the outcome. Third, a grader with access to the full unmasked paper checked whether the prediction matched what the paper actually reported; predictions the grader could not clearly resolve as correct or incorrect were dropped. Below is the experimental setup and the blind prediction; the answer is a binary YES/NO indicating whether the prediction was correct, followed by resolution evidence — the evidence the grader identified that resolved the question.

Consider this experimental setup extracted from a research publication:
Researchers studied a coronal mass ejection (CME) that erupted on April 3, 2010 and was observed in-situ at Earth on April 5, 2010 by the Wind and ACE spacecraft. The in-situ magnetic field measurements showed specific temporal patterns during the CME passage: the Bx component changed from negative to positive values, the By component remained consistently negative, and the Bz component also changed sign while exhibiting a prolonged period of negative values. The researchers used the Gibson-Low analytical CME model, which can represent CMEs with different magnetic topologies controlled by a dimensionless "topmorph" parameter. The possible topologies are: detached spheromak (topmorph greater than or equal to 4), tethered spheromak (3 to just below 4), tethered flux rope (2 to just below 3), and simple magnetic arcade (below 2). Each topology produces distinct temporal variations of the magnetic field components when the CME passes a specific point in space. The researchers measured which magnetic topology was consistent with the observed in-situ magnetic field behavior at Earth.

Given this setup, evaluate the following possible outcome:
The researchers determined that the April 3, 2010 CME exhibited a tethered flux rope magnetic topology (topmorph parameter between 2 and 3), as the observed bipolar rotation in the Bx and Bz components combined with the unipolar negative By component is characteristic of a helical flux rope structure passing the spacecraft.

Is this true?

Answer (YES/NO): YES